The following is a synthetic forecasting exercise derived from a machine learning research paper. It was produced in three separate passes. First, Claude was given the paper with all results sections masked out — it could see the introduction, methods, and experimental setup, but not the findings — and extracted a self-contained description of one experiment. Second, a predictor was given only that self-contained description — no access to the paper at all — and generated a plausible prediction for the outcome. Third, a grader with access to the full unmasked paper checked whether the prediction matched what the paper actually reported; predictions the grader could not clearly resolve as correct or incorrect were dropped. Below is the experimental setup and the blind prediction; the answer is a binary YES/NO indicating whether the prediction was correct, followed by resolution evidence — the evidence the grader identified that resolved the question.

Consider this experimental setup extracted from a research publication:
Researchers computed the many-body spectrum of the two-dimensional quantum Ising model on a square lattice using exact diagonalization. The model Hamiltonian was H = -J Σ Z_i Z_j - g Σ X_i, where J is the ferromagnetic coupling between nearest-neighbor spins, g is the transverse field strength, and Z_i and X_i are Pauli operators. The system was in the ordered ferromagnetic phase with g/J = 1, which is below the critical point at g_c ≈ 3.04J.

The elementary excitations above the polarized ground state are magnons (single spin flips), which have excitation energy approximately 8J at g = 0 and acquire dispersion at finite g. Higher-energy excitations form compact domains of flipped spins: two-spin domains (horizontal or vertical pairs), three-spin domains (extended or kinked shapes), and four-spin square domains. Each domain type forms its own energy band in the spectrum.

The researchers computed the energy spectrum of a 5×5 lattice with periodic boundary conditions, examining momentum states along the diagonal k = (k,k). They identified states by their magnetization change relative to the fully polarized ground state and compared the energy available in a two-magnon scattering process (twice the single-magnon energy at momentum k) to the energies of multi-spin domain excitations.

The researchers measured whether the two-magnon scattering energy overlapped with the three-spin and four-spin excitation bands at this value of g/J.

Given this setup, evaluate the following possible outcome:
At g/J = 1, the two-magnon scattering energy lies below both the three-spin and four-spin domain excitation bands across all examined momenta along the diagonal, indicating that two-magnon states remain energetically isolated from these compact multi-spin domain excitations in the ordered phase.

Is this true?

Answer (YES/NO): NO